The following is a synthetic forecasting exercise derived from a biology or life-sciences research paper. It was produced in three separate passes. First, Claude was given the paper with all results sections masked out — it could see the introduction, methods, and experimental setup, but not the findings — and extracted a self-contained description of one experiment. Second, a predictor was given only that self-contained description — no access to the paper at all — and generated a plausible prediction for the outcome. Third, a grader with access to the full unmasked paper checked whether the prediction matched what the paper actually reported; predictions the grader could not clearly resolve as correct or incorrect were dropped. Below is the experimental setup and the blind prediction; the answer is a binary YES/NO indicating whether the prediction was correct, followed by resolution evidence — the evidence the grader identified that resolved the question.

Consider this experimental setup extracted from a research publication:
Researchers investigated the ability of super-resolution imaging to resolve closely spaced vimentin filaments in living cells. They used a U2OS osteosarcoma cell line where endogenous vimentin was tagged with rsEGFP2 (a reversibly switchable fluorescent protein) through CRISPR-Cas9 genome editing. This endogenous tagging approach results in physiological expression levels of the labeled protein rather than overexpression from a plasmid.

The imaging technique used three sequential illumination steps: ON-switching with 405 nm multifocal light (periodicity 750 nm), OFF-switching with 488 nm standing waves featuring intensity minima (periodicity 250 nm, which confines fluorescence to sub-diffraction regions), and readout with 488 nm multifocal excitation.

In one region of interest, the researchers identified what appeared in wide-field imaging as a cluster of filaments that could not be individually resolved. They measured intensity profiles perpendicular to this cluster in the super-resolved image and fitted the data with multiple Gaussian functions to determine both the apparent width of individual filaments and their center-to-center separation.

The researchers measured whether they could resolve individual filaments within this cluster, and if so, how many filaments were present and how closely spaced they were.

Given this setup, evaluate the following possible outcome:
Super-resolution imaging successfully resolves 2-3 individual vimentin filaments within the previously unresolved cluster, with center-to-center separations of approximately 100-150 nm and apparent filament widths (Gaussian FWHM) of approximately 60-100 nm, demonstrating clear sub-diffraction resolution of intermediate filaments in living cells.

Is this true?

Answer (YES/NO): NO